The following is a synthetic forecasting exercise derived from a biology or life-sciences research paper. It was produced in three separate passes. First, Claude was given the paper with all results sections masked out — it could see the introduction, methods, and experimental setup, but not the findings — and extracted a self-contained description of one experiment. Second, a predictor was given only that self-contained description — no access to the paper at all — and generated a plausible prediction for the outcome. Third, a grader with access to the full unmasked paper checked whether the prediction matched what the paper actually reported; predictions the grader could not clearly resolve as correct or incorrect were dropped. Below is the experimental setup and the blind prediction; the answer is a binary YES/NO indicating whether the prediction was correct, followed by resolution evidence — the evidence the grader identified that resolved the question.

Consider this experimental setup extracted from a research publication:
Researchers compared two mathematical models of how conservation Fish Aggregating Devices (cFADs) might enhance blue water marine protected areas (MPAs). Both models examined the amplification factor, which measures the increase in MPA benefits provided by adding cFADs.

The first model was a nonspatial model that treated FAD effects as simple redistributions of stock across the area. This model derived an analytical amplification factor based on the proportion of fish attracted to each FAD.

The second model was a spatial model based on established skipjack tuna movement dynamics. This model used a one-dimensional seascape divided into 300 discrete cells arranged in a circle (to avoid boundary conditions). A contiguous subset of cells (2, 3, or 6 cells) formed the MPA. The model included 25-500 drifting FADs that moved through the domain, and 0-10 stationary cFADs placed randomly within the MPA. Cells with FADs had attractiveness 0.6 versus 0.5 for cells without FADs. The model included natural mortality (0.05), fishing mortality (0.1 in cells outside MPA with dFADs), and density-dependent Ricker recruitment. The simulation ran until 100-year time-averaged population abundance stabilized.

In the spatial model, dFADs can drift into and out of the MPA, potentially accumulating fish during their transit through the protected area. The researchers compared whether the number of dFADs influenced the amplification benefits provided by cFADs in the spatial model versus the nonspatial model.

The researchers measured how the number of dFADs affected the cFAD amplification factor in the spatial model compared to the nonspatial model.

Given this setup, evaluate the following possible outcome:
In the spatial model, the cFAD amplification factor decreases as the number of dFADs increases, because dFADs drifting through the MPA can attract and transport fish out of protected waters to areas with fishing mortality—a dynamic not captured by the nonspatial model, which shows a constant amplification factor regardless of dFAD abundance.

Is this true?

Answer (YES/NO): YES